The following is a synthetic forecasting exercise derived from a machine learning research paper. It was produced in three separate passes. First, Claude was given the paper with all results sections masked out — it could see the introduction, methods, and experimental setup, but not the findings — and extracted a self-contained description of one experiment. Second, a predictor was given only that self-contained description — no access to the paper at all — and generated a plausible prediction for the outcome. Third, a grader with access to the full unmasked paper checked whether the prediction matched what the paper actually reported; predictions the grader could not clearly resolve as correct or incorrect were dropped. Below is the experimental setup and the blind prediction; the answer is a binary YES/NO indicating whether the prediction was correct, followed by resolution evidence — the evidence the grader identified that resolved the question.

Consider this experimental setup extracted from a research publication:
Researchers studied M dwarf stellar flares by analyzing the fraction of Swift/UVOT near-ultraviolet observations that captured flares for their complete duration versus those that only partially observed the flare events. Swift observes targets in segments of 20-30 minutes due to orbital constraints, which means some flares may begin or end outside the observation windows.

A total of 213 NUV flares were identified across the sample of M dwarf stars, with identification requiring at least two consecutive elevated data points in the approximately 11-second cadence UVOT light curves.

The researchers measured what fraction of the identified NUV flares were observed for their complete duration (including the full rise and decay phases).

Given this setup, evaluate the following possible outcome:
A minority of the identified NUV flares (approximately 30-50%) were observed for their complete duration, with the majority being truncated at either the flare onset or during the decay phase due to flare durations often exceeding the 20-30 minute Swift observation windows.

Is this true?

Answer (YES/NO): NO